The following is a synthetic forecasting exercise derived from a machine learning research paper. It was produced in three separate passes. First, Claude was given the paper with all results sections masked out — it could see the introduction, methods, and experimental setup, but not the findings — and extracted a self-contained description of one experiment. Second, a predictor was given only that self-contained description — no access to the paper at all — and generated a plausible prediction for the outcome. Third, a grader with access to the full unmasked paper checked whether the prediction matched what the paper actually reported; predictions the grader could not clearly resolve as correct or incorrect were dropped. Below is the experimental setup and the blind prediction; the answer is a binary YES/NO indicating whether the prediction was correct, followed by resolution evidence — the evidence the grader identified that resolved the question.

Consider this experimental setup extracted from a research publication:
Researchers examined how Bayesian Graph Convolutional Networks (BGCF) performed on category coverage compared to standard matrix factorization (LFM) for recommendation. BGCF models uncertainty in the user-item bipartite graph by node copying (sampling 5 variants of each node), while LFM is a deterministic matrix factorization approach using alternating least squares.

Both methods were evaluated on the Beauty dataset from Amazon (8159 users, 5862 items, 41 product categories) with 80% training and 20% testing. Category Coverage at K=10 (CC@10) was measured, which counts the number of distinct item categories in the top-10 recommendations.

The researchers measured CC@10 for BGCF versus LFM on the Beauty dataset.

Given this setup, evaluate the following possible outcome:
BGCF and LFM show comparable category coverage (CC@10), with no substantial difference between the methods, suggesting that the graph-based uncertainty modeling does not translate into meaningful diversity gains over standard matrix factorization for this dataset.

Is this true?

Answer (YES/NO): YES